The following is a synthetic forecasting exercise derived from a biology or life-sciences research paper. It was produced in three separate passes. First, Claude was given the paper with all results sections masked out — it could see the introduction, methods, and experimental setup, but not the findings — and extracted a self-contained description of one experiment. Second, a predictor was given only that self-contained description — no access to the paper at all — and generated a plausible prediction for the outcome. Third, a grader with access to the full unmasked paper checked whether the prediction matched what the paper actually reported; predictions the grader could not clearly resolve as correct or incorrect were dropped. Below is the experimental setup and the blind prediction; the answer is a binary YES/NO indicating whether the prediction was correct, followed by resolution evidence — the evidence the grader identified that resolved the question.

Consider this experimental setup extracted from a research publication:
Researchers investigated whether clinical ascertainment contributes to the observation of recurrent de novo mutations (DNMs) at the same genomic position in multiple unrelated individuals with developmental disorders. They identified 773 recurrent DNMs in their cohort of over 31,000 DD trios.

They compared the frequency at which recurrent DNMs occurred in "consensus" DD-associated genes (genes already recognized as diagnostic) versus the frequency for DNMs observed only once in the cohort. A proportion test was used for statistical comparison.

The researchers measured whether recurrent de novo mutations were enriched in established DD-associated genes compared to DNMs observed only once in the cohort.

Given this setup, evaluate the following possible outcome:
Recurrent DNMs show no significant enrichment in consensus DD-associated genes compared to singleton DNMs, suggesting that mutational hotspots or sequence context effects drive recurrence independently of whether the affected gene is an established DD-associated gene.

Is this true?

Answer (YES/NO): NO